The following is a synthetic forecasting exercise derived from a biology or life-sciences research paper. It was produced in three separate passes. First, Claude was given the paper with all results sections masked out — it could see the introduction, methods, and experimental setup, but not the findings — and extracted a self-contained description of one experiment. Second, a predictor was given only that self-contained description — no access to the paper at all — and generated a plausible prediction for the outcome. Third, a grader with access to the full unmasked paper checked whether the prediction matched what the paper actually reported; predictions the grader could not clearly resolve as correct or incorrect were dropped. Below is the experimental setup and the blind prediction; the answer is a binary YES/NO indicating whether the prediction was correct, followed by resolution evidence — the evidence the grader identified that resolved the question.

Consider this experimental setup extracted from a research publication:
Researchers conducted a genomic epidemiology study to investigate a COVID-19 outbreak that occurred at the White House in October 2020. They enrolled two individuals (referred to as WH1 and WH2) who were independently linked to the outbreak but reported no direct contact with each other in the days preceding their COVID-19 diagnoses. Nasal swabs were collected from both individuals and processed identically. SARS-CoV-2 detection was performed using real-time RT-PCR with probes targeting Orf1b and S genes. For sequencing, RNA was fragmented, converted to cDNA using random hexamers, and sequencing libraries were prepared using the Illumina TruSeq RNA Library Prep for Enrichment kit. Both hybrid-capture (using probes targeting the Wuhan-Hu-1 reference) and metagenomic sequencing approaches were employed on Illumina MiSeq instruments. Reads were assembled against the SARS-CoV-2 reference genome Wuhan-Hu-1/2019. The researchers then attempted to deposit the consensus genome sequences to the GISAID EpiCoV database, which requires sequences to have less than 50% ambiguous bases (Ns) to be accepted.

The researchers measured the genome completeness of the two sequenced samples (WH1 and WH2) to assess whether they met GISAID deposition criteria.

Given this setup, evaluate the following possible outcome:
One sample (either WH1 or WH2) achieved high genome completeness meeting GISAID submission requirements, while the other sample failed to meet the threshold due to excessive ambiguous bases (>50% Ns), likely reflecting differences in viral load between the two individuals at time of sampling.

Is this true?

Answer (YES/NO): NO